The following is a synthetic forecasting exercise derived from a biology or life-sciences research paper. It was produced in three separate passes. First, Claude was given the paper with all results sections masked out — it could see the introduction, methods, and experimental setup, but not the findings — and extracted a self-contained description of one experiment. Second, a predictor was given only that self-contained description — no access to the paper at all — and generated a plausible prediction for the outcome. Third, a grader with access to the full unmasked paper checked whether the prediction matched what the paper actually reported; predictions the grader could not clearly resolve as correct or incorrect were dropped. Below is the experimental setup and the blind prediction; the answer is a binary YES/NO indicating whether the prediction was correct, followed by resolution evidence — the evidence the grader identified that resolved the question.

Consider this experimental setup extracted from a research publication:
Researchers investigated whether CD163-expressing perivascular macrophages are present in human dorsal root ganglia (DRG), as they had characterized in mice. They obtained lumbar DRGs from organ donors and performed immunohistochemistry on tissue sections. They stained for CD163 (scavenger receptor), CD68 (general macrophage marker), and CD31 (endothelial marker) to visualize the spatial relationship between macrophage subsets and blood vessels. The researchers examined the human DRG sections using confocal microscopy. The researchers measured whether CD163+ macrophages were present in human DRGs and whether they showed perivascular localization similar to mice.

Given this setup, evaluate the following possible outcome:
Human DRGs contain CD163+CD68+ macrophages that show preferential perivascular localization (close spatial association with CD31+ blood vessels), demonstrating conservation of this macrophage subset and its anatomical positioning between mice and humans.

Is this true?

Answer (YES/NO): YES